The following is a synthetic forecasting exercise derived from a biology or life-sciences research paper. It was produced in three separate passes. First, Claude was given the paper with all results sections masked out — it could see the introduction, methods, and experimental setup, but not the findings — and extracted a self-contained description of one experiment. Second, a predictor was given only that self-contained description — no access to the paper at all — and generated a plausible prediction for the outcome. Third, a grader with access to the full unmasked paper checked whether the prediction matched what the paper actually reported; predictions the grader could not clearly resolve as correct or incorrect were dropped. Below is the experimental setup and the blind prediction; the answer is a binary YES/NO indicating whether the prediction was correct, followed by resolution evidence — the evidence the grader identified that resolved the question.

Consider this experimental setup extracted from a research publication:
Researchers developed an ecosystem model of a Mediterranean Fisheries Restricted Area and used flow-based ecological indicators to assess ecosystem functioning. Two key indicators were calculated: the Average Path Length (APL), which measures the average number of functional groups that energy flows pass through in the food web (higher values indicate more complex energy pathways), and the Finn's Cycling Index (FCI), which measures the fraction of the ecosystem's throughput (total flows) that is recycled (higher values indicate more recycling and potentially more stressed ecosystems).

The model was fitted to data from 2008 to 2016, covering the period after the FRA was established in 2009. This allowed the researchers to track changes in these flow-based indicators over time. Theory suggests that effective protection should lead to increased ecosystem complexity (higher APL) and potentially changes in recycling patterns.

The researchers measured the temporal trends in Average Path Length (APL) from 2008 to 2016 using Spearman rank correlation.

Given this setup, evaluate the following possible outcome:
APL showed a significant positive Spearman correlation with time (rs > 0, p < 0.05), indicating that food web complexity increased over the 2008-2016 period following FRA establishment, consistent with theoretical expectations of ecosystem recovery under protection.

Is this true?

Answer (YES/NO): NO